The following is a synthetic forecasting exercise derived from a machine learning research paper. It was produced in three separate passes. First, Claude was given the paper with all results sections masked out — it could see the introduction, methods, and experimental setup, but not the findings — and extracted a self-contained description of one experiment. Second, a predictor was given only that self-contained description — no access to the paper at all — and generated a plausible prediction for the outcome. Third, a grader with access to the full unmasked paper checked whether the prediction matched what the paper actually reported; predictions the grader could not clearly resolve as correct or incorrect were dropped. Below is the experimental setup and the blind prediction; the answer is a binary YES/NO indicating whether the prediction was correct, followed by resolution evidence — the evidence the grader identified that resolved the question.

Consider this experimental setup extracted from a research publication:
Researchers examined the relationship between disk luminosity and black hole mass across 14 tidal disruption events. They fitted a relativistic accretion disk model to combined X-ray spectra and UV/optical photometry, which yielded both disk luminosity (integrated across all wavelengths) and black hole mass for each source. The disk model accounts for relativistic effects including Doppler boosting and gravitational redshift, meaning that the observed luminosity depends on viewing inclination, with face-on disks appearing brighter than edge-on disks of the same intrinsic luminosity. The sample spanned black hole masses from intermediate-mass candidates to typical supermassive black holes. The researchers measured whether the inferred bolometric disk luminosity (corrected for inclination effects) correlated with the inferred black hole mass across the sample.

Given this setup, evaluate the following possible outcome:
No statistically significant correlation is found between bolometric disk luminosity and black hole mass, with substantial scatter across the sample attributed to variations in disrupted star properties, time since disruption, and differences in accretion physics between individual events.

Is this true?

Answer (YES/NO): NO